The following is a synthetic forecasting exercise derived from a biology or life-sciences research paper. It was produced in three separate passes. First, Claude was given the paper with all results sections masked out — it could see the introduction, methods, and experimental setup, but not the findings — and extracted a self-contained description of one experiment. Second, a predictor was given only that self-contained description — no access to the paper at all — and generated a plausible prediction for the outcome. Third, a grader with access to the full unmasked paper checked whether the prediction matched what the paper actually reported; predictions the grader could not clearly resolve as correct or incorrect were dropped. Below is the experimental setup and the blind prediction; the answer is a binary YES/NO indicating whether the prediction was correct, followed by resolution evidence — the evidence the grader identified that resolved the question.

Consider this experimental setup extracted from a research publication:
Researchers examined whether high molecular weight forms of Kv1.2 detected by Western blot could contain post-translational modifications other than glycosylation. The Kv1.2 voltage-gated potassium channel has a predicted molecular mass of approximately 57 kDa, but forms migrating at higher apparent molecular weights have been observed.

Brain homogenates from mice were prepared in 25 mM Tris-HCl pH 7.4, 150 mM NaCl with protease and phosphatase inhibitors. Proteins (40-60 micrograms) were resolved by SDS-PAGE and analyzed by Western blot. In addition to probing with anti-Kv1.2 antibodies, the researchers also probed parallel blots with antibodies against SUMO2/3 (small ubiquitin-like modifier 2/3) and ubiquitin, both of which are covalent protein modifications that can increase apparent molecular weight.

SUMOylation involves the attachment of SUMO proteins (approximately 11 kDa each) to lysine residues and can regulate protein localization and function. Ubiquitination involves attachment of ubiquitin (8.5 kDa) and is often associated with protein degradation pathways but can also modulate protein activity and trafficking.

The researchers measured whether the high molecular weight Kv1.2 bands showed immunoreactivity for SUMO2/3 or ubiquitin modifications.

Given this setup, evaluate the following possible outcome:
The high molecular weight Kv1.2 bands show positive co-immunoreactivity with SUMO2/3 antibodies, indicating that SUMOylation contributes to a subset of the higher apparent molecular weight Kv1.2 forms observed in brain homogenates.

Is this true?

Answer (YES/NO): NO